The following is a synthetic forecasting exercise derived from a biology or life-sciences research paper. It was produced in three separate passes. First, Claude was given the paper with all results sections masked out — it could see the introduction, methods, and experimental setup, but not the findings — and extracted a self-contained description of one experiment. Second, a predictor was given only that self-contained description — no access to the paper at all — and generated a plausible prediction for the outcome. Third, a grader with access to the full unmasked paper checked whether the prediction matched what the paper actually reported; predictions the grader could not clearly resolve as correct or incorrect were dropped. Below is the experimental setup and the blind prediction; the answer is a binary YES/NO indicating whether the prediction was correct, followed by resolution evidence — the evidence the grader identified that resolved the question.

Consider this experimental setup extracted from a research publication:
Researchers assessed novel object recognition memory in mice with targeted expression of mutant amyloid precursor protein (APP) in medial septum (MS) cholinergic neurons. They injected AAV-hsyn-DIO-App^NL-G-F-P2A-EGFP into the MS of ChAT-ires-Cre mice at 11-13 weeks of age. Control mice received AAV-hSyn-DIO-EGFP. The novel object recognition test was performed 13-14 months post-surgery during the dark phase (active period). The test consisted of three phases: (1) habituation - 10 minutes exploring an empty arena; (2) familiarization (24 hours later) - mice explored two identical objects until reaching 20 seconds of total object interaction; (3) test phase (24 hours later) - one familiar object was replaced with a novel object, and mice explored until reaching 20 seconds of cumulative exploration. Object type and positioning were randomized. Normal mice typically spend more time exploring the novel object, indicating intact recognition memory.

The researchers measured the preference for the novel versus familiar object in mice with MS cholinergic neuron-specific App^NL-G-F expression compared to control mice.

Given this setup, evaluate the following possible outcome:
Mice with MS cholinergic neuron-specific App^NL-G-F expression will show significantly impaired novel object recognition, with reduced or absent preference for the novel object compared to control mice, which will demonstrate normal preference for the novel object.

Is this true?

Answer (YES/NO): YES